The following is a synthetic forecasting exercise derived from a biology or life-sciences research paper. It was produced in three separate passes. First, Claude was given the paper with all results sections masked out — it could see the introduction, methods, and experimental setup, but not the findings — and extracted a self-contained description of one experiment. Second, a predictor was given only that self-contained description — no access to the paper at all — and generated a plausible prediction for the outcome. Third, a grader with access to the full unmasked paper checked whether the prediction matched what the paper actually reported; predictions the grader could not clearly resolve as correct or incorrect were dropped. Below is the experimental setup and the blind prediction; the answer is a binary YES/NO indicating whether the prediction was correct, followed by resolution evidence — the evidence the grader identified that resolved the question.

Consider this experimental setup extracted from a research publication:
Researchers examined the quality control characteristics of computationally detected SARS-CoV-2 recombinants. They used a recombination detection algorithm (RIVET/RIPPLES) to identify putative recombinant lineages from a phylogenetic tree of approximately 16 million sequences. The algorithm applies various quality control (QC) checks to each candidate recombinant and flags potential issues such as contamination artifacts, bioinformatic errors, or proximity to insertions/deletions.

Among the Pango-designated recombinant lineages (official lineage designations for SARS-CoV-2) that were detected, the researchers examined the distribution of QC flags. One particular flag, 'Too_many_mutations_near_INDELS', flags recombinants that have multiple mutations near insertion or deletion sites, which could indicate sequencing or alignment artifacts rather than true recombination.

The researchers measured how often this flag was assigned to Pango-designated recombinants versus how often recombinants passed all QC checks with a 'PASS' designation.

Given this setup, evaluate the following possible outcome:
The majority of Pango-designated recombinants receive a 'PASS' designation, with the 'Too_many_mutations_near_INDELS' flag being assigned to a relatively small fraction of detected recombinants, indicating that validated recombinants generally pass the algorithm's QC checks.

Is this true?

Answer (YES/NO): NO